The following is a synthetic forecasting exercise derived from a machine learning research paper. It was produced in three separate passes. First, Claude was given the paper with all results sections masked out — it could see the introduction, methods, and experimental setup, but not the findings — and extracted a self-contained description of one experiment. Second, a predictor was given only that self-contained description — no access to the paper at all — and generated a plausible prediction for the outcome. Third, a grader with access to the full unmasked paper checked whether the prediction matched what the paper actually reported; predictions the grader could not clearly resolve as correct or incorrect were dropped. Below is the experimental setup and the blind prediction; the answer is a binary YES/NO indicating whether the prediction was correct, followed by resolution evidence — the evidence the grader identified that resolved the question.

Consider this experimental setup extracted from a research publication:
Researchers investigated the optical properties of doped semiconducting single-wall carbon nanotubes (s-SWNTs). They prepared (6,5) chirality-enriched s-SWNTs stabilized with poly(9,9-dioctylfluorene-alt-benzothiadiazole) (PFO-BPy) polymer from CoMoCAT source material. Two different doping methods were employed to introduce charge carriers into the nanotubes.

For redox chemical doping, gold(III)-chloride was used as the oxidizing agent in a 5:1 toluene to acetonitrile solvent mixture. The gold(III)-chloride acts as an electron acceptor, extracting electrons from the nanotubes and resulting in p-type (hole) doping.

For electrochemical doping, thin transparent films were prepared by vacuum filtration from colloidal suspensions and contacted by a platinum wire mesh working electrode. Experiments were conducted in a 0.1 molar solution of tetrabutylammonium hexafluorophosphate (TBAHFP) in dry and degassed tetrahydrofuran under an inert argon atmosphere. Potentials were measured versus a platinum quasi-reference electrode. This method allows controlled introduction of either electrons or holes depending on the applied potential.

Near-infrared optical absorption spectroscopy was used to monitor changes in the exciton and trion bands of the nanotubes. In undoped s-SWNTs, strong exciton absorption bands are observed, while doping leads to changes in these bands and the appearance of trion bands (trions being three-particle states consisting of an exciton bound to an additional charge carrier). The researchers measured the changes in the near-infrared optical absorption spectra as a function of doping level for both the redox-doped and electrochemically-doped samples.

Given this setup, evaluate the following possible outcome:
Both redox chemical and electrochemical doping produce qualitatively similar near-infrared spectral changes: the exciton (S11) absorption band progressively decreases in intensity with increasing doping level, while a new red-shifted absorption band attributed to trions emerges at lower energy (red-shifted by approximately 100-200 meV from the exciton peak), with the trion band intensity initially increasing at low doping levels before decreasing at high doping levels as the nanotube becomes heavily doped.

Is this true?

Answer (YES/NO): YES